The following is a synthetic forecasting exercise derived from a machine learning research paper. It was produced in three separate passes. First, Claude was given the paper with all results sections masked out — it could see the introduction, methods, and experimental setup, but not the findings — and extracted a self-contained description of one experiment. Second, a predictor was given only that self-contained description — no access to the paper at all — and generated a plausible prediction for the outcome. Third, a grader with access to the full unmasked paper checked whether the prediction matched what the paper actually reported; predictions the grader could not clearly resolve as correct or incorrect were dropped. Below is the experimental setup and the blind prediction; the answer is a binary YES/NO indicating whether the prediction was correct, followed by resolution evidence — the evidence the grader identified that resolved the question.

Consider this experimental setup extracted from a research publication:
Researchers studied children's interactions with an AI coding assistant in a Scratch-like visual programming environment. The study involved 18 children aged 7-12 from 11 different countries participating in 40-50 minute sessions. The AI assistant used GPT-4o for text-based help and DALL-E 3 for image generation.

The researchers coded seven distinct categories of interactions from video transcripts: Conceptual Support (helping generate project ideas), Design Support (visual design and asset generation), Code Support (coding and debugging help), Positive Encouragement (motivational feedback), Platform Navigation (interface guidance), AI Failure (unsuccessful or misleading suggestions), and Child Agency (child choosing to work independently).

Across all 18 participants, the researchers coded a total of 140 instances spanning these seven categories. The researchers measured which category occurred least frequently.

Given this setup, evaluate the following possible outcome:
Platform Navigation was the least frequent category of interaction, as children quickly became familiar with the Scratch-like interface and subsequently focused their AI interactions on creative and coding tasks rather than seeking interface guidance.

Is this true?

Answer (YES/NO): NO